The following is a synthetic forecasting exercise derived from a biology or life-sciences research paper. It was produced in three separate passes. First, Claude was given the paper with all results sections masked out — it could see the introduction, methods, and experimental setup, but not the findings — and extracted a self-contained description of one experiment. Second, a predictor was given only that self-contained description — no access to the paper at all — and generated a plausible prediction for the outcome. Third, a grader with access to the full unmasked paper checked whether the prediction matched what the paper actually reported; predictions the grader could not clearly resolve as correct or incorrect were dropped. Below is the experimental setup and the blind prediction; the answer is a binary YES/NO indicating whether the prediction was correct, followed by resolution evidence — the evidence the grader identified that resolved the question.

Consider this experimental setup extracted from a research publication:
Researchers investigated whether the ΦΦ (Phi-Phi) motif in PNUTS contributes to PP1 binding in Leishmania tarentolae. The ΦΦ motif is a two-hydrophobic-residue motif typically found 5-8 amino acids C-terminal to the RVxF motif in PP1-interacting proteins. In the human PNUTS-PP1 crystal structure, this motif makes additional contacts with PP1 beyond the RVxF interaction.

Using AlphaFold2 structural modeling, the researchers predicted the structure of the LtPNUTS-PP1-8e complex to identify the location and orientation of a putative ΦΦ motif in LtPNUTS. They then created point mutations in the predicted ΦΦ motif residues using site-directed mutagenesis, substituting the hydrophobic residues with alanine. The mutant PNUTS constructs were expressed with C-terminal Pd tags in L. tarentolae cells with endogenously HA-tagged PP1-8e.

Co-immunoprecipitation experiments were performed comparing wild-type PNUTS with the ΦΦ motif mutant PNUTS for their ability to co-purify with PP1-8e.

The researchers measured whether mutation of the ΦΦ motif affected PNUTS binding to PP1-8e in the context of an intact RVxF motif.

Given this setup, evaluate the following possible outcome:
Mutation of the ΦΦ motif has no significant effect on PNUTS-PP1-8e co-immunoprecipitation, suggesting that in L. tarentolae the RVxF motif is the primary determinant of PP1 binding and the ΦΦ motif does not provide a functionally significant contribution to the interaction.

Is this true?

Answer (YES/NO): NO